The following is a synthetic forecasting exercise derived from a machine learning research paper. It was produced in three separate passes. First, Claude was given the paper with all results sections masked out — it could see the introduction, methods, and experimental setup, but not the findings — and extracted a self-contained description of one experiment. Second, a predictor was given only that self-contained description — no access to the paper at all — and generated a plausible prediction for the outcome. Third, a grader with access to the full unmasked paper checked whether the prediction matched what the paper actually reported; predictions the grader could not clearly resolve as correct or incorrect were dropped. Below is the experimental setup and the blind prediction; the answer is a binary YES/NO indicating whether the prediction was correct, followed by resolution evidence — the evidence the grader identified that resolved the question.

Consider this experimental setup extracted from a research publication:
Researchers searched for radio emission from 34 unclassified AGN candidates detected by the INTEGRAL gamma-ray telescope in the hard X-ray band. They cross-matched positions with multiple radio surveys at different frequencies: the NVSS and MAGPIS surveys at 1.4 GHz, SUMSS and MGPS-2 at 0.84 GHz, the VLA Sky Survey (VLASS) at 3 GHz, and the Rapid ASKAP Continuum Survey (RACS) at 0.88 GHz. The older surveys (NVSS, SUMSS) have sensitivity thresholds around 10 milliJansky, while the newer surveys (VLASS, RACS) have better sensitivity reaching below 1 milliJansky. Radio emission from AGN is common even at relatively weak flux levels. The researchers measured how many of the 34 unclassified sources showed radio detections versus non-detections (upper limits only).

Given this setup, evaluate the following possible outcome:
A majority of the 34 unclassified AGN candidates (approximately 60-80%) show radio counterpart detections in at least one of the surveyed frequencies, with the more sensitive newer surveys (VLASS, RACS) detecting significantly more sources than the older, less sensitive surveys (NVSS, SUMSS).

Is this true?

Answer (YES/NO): NO